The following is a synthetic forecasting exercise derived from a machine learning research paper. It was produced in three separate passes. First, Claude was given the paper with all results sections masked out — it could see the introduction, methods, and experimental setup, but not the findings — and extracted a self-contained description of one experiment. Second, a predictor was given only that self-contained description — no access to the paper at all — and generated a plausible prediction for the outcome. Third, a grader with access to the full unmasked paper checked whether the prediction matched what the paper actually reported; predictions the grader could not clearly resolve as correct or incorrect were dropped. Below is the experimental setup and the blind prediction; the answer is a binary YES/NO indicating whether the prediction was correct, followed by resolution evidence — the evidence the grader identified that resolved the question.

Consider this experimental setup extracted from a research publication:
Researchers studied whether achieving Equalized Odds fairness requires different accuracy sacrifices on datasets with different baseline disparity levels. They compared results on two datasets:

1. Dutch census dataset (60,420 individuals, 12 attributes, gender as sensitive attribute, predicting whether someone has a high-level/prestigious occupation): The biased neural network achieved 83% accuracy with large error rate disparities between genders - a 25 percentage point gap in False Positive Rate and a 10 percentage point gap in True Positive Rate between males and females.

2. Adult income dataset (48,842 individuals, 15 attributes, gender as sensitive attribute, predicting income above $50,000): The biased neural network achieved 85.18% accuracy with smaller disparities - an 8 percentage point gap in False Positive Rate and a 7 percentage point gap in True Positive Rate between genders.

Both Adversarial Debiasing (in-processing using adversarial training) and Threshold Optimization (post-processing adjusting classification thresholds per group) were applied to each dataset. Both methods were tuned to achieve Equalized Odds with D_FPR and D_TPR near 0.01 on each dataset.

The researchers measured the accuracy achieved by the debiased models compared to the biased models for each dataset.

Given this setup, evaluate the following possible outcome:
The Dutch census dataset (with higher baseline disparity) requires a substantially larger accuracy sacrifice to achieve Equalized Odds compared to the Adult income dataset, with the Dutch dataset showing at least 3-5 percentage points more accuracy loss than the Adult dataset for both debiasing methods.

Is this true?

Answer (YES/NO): NO